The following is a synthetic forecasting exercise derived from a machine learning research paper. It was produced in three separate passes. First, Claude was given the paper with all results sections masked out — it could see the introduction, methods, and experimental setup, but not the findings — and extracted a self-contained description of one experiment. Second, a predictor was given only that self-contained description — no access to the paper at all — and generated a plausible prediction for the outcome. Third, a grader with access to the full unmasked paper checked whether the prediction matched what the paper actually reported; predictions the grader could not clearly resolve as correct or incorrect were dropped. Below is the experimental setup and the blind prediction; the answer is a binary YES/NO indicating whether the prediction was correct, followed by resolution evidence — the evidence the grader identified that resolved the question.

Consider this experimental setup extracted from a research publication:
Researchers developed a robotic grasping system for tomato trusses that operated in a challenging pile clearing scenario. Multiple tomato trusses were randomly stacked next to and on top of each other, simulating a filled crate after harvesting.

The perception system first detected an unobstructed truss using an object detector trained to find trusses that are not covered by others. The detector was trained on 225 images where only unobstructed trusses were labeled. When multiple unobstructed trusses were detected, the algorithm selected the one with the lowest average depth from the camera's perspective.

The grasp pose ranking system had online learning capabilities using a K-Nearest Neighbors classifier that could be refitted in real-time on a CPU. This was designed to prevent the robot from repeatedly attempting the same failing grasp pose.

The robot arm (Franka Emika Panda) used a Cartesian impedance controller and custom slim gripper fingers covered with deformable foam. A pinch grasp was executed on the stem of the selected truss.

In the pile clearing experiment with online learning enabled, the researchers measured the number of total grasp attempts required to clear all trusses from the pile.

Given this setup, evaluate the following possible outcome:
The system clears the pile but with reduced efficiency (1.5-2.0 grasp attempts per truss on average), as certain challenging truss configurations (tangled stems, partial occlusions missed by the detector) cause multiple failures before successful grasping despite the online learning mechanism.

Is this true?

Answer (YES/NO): NO